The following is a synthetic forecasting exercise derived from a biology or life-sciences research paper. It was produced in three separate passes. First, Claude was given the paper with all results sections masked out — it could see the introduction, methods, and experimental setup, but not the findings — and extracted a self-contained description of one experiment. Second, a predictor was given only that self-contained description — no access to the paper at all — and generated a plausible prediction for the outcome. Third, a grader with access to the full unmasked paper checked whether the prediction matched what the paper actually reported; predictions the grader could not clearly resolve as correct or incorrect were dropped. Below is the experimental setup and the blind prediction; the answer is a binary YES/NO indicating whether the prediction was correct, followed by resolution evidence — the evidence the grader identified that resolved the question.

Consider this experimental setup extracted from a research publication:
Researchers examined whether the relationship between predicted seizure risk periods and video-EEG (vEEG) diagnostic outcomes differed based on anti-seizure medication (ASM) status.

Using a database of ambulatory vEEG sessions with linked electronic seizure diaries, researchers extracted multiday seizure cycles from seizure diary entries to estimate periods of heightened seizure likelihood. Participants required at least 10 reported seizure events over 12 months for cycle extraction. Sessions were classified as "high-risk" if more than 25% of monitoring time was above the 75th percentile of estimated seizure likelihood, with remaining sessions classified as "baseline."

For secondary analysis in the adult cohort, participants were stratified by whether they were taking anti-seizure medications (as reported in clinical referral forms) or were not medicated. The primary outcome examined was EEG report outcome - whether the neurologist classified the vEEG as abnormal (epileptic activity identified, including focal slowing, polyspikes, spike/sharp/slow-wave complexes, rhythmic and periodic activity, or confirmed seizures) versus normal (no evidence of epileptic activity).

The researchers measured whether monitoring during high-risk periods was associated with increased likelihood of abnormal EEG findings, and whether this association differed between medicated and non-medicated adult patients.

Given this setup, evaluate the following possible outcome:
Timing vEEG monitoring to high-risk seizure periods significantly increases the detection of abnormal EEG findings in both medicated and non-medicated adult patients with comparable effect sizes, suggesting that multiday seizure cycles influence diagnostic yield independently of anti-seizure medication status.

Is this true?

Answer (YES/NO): NO